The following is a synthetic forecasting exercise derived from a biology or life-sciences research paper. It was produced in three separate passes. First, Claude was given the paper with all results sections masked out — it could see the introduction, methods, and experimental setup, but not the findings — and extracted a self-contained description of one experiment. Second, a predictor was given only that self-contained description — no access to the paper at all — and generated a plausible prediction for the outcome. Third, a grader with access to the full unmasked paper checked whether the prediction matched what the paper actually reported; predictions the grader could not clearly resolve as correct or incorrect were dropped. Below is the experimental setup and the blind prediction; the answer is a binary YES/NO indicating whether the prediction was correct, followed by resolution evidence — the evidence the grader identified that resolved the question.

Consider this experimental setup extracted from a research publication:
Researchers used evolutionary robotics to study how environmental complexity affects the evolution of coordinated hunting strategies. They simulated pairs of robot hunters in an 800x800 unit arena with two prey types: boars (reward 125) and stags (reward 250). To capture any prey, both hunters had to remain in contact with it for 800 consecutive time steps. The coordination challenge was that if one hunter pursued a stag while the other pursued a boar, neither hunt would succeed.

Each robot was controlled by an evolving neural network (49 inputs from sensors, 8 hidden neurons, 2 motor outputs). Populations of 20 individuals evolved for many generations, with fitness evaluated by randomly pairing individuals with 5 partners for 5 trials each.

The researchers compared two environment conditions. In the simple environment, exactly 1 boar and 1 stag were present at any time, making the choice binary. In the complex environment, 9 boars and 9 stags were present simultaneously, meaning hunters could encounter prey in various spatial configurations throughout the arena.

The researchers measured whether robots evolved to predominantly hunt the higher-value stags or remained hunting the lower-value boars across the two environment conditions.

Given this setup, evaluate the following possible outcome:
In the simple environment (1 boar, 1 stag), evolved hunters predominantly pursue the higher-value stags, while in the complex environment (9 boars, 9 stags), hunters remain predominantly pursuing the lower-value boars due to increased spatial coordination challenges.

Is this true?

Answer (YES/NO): NO